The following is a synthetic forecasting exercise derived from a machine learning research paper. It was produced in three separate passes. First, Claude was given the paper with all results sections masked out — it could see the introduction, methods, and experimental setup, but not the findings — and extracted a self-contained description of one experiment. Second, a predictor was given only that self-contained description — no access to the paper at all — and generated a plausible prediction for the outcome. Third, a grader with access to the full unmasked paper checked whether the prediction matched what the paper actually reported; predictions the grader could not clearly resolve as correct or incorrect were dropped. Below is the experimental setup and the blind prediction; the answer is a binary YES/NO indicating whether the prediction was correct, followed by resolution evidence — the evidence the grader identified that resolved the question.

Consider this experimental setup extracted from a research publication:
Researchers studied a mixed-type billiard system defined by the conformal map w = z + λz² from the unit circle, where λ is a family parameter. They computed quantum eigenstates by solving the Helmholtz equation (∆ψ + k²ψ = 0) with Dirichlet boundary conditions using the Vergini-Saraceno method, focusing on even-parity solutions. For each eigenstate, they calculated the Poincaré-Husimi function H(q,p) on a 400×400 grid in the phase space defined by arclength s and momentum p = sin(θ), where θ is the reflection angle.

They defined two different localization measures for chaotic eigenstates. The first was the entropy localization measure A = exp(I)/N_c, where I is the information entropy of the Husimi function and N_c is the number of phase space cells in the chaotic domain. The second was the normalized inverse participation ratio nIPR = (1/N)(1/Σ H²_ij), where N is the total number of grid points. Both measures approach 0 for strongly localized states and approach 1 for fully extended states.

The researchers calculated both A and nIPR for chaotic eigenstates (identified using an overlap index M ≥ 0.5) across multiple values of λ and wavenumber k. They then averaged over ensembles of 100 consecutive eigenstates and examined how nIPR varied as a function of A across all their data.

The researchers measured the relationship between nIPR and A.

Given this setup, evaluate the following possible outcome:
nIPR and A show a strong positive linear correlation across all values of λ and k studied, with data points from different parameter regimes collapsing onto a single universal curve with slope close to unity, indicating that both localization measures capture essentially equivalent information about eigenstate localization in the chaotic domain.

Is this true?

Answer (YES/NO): NO